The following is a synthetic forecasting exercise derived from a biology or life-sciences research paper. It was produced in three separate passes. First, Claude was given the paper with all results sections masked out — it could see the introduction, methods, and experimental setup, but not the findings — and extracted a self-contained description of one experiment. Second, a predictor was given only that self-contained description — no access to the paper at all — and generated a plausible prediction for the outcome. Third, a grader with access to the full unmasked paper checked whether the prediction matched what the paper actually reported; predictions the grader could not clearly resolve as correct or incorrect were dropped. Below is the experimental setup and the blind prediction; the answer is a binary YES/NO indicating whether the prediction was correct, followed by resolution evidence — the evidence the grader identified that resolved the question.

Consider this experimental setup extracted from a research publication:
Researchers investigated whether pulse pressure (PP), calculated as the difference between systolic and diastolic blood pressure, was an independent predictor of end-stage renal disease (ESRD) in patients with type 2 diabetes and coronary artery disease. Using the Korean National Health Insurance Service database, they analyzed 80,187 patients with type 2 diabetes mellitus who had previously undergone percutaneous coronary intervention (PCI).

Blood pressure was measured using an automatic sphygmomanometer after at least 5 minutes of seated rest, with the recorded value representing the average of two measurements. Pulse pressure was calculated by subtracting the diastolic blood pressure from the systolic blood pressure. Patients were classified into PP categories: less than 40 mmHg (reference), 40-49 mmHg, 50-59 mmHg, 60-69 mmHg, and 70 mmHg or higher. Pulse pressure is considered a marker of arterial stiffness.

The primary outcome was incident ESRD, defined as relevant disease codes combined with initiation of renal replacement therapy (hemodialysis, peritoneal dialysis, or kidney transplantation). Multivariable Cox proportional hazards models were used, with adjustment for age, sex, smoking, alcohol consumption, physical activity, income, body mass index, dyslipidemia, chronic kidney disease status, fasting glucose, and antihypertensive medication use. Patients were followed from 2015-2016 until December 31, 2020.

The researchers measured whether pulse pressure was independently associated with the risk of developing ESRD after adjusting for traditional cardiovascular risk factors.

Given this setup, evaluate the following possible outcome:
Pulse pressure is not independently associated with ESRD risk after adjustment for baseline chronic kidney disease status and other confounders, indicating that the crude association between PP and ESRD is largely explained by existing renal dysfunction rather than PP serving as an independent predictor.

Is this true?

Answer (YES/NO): NO